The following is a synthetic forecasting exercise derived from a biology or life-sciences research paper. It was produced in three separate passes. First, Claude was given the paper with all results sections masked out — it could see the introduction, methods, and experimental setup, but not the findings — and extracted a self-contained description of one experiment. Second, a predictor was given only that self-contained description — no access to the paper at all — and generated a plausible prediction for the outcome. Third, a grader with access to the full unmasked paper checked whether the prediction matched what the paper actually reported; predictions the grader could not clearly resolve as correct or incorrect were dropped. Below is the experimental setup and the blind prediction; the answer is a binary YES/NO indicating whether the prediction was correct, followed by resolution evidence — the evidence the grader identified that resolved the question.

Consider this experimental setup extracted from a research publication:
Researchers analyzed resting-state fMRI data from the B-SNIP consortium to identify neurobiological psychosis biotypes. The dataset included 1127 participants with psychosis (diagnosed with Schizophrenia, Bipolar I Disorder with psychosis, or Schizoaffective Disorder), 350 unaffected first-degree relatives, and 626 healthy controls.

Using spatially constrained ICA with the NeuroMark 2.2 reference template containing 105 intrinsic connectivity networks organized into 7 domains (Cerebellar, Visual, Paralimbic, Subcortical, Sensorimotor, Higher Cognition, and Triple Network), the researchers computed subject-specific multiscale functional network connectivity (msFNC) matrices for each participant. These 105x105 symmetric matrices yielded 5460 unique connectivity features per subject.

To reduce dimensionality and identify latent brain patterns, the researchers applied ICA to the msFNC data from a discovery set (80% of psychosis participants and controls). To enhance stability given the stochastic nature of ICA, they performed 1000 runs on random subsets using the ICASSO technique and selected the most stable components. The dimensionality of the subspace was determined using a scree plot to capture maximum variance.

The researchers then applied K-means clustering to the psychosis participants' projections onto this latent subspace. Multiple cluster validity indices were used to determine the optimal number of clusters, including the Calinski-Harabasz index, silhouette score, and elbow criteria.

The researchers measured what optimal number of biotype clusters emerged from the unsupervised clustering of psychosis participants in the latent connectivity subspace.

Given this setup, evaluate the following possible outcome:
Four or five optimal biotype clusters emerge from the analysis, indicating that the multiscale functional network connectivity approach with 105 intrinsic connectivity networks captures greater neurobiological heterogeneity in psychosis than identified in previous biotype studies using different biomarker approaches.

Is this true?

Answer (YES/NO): NO